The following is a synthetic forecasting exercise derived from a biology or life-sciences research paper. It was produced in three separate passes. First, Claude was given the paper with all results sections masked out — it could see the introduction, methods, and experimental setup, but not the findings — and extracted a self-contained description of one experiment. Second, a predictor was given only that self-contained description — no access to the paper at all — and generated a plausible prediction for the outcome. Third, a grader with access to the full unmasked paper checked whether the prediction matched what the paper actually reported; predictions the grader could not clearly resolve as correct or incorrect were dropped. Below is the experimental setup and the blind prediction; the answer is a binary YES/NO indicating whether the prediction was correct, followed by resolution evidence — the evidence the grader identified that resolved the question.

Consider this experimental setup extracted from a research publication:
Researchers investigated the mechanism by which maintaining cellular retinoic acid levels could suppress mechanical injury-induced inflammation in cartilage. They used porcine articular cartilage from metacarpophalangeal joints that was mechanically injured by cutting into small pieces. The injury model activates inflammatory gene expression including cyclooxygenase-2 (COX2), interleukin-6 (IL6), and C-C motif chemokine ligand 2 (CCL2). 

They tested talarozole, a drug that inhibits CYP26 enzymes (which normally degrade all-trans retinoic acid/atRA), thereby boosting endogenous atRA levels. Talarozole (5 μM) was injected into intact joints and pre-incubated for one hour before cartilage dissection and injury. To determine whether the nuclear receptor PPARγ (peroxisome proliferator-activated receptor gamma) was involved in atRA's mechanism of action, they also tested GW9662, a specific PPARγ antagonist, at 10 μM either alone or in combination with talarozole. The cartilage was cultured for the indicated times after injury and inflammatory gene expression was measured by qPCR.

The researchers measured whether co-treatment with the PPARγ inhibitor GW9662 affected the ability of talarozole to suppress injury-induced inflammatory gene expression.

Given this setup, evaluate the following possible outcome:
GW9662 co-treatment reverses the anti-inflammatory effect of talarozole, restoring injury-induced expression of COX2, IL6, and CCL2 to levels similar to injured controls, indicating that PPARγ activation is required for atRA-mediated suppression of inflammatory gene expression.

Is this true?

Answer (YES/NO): NO